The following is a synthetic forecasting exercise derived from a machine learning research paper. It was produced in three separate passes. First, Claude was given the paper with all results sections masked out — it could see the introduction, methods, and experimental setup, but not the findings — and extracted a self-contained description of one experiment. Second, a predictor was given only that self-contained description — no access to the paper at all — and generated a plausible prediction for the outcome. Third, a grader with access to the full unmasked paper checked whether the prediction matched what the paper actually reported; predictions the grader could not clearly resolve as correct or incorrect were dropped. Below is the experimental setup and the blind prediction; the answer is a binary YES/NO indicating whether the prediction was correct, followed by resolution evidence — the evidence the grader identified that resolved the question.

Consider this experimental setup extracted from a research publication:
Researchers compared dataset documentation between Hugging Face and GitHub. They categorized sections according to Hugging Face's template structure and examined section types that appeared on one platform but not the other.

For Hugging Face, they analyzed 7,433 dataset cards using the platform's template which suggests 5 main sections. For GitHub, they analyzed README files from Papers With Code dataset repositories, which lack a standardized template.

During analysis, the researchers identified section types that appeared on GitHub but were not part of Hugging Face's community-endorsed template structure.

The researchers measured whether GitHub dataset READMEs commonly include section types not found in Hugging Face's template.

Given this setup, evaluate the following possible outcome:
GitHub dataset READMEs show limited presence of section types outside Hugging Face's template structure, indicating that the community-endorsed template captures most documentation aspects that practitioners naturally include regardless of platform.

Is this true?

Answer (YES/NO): NO